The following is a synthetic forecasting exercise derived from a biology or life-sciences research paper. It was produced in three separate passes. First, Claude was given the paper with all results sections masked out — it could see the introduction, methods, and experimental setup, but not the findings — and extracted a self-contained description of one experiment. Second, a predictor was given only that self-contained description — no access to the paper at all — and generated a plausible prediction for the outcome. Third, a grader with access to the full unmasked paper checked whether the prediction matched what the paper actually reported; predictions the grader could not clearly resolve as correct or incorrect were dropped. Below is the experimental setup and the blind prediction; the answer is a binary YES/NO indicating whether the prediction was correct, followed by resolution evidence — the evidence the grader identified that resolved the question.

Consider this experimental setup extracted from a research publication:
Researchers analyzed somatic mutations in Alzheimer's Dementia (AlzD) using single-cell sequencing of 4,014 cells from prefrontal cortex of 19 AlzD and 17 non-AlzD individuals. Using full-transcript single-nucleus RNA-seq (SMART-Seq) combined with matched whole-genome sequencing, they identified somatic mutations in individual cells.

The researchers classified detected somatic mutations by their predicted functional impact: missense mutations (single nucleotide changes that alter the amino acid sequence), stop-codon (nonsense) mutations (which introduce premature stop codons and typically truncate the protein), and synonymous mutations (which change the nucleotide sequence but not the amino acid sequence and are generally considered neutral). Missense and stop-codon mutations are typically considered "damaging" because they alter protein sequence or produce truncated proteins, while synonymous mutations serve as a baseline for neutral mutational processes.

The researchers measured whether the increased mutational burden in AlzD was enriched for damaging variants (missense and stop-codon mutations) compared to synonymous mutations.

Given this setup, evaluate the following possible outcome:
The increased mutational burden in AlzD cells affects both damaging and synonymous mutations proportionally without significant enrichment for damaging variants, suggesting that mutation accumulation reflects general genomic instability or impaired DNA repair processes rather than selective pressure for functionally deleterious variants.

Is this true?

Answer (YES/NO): NO